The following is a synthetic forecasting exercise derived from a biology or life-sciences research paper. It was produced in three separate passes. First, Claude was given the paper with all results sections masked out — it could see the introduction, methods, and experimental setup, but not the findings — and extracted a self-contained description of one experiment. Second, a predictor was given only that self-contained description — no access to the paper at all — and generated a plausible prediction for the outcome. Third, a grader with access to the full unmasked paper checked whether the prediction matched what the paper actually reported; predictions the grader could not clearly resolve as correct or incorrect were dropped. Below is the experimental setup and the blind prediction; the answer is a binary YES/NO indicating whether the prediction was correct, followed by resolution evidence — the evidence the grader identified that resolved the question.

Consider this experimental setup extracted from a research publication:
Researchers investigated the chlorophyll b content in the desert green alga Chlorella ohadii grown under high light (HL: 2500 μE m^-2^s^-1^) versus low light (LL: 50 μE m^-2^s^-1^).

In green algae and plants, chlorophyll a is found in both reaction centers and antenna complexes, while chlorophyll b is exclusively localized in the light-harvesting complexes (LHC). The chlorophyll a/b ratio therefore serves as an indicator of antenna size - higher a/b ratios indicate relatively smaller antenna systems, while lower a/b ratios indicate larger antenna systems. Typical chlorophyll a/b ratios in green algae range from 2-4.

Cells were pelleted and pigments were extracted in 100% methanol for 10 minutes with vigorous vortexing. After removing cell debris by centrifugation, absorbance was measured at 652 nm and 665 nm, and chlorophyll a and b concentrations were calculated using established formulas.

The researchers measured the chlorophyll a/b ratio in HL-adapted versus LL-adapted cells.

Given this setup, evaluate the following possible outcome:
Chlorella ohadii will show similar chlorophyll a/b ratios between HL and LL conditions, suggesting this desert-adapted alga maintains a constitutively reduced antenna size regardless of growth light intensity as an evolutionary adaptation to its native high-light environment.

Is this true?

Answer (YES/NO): NO